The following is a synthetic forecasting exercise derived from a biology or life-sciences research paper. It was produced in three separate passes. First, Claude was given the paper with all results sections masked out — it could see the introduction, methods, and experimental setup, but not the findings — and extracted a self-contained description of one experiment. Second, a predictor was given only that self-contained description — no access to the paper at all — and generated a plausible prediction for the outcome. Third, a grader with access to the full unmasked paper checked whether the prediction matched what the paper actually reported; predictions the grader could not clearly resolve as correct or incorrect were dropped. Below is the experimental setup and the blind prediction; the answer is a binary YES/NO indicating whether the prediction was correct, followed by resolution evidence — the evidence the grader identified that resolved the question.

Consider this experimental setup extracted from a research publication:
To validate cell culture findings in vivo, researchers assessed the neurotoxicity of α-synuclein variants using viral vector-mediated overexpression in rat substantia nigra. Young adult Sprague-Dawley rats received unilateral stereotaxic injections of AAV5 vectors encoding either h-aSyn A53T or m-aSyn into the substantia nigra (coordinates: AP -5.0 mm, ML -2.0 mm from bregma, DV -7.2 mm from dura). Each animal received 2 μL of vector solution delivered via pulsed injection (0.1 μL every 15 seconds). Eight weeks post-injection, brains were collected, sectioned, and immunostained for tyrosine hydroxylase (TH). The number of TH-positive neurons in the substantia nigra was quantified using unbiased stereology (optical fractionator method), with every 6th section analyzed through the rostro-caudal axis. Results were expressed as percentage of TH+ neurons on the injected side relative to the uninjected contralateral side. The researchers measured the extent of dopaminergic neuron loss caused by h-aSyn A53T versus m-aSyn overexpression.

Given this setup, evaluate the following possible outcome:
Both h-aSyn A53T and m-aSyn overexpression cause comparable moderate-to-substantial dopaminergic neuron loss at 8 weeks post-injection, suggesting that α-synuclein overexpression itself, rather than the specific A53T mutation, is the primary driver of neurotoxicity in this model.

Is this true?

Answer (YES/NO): NO